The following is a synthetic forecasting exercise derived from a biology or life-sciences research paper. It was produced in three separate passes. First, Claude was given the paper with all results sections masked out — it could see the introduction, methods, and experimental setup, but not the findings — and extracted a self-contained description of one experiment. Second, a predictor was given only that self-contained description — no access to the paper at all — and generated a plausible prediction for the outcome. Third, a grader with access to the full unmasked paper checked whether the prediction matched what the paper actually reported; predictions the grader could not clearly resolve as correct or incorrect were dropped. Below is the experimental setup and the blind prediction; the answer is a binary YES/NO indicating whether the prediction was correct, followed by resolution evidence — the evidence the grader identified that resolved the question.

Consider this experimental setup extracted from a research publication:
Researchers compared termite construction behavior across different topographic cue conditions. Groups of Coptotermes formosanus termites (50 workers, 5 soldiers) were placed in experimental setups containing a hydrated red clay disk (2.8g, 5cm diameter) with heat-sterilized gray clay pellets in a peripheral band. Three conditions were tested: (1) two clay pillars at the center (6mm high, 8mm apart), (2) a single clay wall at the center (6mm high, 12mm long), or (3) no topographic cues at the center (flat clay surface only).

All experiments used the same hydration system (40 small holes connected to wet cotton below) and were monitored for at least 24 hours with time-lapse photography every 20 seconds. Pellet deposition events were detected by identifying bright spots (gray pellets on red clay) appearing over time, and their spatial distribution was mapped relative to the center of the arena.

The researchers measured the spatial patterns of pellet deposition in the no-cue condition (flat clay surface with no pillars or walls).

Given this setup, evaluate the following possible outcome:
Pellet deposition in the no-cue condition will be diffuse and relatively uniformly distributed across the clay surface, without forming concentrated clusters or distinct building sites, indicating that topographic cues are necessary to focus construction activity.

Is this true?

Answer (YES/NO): NO